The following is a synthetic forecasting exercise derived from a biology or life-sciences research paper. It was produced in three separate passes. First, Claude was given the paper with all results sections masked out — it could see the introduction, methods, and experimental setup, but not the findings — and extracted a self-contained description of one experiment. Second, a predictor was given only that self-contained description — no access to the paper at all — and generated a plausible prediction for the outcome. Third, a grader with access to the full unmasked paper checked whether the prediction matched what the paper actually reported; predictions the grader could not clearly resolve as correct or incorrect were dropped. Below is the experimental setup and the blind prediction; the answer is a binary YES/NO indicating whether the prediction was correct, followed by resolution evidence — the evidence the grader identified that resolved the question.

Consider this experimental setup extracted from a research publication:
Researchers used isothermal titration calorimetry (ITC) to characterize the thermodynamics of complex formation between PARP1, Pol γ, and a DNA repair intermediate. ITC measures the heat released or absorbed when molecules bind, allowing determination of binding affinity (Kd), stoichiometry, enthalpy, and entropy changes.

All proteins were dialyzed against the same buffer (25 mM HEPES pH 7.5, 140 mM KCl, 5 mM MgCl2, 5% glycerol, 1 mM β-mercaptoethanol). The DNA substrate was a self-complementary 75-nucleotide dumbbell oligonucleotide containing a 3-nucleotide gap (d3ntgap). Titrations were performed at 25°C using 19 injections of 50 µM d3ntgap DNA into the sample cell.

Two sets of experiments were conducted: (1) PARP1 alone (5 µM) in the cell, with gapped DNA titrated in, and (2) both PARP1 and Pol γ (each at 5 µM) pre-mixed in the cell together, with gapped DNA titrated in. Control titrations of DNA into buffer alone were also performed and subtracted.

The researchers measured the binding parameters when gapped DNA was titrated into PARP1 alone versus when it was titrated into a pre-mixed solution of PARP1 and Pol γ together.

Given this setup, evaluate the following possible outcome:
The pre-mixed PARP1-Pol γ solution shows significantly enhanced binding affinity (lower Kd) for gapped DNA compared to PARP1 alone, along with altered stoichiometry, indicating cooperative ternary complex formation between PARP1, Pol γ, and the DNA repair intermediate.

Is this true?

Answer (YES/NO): NO